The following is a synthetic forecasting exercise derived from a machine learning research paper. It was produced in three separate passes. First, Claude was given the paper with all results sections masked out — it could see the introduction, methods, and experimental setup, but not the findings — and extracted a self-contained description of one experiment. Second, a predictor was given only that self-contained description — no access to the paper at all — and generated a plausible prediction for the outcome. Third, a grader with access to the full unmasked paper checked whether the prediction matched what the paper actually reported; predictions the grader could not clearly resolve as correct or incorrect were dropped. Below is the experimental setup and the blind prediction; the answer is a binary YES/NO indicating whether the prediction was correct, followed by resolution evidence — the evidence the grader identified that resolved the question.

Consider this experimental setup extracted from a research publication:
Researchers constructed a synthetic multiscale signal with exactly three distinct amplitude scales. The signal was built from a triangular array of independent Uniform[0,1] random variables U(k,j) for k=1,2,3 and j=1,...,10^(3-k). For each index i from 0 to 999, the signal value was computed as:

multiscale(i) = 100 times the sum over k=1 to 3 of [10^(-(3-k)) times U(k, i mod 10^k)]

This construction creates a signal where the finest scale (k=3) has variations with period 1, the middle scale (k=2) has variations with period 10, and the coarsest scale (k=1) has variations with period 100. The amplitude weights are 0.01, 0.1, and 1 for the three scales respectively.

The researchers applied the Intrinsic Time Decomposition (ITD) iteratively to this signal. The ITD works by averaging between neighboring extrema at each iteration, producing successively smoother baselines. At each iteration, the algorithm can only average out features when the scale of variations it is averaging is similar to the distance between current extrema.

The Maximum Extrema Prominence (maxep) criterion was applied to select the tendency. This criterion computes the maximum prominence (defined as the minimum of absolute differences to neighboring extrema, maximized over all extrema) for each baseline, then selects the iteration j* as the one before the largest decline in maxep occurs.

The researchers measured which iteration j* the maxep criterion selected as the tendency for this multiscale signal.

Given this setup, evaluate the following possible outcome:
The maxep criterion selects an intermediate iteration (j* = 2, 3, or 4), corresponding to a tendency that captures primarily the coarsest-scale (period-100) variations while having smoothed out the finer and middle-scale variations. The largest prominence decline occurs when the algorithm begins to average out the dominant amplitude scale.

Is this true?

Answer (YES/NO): YES